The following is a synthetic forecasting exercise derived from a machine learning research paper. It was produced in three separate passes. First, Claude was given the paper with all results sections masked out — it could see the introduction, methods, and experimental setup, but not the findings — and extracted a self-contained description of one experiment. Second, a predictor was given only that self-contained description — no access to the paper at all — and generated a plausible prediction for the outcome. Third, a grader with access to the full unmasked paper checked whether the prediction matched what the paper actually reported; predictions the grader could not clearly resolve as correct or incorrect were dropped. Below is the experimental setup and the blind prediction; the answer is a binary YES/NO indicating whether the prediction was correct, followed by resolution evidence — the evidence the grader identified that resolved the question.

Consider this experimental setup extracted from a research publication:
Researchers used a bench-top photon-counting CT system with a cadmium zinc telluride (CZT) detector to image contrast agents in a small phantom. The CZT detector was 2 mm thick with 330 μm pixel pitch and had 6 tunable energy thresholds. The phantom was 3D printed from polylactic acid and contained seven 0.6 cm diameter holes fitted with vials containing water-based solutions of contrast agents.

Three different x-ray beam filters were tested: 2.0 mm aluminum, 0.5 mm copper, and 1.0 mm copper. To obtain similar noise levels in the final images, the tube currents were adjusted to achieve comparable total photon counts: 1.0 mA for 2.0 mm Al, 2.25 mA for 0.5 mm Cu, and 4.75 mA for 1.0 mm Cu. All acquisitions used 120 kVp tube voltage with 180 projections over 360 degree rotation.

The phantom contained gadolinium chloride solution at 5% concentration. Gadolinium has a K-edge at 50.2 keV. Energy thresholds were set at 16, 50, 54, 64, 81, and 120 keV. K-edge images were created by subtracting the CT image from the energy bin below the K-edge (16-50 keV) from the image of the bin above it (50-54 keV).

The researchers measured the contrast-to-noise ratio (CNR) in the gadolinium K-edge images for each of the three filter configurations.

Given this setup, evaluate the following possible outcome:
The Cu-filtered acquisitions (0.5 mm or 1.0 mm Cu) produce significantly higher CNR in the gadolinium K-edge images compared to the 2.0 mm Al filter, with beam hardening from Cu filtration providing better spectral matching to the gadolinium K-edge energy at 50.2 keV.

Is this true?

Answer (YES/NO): YES